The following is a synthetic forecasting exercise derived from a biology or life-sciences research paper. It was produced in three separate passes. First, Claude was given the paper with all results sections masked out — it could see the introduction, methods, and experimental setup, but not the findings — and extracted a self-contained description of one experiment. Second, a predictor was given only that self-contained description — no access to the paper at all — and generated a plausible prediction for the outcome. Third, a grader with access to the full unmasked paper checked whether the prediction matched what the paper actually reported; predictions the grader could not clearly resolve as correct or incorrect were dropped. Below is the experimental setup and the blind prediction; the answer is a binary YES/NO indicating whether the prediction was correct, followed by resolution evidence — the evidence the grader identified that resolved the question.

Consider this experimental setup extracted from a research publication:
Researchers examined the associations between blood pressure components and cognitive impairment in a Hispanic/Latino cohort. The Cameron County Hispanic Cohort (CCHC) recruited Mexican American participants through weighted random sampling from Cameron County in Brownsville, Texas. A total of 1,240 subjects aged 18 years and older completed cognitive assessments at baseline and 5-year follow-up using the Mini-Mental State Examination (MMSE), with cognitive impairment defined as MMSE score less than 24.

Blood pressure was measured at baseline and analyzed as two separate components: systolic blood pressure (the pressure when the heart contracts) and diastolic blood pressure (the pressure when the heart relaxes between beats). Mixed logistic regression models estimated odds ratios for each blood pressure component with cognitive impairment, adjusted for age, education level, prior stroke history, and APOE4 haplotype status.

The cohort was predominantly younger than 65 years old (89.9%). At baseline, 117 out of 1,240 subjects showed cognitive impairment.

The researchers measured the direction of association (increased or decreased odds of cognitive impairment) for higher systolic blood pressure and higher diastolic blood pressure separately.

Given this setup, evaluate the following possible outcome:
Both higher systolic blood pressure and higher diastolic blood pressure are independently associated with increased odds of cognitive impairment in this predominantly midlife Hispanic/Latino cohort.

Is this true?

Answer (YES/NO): NO